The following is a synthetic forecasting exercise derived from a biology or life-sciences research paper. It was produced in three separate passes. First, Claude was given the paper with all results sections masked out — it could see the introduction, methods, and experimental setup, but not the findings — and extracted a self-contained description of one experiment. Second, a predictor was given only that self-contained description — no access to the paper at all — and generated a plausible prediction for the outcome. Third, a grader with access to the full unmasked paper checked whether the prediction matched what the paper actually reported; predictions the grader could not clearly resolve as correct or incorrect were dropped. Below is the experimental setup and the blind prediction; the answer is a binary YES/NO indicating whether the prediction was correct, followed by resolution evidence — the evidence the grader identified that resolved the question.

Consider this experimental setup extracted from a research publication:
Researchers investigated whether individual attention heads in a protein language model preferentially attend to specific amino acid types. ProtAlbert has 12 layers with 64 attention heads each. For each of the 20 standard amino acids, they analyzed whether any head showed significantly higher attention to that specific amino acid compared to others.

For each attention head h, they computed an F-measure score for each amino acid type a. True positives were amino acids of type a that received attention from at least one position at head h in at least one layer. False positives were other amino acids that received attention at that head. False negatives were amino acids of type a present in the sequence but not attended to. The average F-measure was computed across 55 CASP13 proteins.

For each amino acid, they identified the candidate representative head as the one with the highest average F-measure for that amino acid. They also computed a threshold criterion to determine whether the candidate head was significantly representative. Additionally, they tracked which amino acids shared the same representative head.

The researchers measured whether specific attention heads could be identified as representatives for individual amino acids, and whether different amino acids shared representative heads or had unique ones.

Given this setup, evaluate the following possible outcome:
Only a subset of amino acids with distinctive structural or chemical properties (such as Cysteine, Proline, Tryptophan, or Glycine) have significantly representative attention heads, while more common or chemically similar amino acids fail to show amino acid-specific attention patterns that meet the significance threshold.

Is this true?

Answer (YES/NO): NO